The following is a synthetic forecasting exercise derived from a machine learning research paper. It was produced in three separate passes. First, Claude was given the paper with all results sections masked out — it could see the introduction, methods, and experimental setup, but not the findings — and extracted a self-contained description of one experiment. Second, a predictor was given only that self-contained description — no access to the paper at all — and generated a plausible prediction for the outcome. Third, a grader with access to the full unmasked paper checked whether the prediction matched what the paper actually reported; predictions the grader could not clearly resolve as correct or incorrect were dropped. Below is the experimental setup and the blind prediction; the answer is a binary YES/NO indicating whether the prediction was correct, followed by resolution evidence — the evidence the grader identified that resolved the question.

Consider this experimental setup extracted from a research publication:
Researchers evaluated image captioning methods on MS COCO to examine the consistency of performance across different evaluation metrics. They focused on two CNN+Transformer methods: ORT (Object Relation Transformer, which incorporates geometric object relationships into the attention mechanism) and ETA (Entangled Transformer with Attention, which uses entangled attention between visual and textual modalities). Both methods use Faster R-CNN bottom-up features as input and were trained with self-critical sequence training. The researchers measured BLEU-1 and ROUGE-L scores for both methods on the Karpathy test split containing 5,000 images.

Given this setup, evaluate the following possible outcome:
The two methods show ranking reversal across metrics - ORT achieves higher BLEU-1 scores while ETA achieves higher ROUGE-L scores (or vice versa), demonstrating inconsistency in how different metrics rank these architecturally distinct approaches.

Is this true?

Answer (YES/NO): NO